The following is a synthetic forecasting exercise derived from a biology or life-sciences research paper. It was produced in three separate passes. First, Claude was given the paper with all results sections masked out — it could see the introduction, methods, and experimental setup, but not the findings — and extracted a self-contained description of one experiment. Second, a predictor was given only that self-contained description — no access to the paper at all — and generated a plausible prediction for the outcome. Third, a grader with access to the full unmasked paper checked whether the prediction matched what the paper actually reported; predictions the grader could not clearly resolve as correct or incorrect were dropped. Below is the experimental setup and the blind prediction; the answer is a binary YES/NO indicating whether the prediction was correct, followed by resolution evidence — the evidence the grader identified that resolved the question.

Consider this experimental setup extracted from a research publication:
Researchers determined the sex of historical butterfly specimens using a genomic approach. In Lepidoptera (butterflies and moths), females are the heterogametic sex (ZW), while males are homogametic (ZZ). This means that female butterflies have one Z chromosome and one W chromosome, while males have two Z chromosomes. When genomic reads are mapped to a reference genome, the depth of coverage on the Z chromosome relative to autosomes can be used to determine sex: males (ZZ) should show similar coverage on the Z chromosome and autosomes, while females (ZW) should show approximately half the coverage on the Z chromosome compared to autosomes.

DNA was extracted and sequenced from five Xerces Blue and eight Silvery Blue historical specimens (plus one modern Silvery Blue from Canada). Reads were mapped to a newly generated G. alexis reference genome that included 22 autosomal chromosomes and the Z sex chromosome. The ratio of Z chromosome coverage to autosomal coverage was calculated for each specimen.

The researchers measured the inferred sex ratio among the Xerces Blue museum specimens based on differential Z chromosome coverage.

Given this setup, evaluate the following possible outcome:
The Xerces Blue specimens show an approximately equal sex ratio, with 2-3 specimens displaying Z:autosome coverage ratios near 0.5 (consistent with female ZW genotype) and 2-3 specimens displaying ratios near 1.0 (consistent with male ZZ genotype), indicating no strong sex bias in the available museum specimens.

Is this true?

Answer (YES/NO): YES